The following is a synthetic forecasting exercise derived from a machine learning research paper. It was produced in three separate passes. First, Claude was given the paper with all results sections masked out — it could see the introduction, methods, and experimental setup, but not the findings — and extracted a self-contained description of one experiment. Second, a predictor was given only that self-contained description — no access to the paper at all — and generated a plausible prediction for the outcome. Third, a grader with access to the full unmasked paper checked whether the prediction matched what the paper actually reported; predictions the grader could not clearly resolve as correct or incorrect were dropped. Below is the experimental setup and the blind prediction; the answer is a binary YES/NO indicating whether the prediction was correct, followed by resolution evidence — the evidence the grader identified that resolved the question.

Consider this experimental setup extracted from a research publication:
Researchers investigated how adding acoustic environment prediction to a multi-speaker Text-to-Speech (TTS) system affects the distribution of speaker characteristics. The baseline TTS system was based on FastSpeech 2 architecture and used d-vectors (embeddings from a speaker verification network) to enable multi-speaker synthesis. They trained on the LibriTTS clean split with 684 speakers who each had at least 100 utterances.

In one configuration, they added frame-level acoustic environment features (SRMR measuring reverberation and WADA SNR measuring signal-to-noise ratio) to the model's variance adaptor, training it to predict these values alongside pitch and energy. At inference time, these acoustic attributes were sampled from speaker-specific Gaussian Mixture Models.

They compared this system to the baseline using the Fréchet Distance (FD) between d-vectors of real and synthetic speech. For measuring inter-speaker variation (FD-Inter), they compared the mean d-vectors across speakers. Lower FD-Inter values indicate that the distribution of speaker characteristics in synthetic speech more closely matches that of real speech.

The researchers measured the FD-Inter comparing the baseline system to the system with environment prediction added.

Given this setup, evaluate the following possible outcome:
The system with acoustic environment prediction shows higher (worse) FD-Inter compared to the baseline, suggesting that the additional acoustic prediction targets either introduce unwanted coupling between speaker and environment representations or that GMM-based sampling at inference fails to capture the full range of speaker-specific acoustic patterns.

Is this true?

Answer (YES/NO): YES